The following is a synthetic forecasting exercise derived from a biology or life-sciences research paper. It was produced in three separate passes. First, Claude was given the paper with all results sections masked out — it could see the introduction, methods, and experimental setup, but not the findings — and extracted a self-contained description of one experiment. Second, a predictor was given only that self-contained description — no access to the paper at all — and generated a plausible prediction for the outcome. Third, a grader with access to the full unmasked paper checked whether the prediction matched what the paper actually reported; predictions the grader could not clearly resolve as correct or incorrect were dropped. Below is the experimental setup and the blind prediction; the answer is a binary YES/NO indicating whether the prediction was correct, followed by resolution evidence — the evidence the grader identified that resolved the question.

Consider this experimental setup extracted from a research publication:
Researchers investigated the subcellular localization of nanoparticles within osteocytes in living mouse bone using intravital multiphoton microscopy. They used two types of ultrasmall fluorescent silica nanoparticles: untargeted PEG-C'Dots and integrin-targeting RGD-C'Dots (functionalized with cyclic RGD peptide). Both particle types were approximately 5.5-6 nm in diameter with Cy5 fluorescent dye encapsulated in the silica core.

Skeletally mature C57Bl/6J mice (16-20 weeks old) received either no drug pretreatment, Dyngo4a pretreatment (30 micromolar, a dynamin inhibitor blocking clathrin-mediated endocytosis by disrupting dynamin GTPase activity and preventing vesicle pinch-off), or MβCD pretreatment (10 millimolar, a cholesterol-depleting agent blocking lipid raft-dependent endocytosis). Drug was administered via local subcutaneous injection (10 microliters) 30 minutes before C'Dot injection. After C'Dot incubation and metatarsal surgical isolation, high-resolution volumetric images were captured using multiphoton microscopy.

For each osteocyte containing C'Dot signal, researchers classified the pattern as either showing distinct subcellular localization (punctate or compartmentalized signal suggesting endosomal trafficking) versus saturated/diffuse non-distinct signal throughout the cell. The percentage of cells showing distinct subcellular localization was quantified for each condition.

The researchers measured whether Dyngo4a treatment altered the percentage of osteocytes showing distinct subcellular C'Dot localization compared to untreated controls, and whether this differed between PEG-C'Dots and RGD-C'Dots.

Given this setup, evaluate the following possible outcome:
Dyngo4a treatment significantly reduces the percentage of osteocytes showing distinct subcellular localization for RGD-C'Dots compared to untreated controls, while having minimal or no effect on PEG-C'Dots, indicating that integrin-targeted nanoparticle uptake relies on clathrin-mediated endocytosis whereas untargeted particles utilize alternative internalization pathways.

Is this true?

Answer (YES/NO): NO